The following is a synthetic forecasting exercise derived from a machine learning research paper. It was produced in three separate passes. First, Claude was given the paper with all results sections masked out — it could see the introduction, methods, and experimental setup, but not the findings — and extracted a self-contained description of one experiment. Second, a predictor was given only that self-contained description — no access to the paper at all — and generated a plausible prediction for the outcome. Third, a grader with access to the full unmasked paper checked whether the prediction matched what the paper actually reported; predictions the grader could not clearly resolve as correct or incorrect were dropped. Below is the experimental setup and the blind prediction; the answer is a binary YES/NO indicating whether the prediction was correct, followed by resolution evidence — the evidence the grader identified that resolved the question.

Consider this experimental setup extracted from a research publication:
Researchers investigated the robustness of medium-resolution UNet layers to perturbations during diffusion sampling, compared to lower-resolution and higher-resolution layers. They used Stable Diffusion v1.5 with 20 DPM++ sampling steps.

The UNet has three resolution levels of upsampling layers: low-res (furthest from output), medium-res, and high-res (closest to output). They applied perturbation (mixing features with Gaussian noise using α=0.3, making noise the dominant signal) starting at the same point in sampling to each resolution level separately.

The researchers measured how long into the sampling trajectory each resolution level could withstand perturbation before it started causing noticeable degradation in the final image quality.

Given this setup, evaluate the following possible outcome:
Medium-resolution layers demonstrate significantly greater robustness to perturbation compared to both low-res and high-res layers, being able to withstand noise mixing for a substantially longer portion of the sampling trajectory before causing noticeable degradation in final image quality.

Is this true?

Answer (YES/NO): NO